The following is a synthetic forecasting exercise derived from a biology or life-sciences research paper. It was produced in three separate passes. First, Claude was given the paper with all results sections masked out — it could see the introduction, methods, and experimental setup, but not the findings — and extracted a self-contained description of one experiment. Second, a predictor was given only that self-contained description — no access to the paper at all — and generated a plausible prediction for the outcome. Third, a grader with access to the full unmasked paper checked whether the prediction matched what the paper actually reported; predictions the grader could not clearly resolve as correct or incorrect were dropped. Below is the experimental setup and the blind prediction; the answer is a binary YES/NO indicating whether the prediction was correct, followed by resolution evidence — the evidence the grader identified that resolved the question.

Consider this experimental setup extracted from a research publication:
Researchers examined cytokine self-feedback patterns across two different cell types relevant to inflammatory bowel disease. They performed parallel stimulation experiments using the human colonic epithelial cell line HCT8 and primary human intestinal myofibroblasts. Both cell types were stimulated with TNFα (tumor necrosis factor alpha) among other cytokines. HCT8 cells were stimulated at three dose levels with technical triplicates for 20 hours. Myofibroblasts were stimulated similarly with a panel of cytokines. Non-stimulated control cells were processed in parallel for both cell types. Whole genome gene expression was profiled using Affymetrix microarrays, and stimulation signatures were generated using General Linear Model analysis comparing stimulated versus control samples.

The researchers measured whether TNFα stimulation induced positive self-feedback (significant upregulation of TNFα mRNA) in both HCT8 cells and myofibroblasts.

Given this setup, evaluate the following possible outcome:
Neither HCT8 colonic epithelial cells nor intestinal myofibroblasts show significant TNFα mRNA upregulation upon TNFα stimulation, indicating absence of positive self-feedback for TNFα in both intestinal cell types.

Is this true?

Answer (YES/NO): NO